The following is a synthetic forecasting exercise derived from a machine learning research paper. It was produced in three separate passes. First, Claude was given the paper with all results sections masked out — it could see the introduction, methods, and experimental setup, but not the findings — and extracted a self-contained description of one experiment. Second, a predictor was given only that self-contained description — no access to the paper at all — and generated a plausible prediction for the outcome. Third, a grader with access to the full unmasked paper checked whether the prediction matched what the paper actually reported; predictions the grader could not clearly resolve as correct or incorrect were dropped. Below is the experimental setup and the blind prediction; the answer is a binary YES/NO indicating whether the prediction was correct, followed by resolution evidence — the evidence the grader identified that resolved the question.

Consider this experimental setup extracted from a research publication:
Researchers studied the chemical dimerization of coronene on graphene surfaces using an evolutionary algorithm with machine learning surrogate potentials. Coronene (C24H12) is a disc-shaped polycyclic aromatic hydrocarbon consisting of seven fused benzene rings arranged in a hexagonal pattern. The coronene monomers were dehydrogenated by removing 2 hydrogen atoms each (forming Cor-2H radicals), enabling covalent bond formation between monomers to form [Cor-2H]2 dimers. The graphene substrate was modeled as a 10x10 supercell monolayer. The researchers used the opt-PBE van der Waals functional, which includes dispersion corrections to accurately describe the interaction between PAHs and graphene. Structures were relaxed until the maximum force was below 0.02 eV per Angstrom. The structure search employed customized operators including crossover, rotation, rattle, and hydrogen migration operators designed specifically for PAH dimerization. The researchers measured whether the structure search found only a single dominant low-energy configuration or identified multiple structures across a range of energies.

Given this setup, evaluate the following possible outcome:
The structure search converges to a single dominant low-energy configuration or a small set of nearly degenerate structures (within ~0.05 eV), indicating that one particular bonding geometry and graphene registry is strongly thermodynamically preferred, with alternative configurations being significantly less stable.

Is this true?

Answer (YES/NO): NO